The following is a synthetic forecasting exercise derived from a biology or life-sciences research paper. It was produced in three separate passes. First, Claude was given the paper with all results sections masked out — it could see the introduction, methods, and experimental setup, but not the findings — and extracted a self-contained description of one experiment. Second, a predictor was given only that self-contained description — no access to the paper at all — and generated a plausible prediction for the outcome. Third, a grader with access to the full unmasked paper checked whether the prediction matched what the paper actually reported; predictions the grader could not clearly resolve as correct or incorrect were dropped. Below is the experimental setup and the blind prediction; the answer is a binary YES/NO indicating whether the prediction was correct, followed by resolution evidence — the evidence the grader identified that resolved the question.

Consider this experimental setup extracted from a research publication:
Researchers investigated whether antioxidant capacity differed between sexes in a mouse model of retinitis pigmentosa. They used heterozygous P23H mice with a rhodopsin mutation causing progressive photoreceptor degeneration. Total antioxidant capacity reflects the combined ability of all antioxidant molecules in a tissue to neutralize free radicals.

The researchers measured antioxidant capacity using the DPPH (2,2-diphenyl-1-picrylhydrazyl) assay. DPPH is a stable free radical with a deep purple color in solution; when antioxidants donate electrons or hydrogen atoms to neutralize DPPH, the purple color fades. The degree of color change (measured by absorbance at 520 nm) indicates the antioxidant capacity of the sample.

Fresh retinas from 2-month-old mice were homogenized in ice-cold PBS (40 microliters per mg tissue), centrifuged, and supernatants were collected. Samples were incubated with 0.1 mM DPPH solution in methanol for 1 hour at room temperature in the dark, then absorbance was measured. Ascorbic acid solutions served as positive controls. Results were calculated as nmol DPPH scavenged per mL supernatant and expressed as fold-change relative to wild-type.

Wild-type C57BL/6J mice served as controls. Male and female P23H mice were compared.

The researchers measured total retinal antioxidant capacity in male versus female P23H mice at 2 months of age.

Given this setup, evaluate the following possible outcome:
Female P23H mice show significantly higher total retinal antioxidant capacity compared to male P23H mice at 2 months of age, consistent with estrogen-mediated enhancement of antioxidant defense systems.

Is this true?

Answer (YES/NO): NO